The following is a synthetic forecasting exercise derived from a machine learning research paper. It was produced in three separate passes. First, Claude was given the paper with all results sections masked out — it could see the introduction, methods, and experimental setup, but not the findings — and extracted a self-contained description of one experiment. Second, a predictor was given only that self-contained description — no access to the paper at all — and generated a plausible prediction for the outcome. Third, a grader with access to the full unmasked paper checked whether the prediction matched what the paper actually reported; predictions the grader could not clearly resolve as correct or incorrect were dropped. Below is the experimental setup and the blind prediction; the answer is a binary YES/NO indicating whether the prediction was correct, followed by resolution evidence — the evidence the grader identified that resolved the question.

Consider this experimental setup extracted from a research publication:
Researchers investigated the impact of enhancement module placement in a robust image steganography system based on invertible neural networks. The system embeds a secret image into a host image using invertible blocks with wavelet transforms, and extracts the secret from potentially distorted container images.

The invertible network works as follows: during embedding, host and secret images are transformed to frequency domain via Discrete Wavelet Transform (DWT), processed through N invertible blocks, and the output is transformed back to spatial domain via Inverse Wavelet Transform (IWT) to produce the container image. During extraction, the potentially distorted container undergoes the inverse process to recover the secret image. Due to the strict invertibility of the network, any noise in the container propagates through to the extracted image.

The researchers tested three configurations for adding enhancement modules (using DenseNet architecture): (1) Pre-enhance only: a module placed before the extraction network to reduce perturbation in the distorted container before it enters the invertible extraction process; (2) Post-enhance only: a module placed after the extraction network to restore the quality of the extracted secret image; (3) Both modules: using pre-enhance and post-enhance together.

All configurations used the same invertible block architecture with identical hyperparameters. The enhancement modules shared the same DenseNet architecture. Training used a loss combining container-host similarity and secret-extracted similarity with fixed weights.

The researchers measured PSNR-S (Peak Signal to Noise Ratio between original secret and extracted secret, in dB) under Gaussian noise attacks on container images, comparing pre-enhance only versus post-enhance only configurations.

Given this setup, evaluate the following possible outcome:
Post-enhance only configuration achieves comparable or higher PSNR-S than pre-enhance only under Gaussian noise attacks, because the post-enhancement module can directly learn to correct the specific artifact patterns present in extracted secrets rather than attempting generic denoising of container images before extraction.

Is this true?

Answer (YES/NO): YES